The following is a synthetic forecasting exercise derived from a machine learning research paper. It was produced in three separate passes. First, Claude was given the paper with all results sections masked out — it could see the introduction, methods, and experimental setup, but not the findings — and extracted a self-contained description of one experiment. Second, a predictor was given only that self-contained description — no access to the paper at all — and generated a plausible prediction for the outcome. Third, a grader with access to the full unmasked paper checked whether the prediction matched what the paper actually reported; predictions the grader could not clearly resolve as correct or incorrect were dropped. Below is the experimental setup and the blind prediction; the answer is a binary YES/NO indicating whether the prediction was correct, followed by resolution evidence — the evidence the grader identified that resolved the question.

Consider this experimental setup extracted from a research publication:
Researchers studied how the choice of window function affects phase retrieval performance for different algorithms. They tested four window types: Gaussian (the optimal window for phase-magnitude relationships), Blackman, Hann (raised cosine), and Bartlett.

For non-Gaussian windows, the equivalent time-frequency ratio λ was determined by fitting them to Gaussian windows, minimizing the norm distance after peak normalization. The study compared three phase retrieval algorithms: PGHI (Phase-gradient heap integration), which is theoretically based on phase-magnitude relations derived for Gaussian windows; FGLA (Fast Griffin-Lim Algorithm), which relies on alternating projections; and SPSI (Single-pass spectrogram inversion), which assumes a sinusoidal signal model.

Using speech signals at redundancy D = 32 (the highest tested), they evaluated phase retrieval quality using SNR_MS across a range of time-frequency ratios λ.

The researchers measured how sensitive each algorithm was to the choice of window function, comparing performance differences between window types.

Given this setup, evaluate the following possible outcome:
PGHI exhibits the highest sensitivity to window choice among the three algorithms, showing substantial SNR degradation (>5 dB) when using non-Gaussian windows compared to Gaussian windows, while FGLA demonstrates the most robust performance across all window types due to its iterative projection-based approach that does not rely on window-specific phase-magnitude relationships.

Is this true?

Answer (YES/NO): NO